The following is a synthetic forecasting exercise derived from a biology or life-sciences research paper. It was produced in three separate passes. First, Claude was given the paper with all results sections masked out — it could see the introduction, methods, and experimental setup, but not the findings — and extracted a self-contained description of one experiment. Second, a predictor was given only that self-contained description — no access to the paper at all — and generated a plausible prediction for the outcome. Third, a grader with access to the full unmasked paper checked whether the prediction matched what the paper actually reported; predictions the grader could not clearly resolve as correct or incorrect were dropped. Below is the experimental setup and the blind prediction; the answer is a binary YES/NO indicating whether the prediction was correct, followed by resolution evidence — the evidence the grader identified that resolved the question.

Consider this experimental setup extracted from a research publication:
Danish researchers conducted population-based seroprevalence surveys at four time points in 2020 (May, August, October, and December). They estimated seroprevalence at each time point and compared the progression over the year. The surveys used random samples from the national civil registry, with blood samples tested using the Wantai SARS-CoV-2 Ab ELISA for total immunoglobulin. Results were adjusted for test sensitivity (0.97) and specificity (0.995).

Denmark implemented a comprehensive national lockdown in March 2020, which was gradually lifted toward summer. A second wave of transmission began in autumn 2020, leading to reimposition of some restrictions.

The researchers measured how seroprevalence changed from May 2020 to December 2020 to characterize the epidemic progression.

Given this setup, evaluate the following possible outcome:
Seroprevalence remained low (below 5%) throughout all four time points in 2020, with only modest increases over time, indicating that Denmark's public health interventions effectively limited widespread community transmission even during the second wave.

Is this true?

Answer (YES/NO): YES